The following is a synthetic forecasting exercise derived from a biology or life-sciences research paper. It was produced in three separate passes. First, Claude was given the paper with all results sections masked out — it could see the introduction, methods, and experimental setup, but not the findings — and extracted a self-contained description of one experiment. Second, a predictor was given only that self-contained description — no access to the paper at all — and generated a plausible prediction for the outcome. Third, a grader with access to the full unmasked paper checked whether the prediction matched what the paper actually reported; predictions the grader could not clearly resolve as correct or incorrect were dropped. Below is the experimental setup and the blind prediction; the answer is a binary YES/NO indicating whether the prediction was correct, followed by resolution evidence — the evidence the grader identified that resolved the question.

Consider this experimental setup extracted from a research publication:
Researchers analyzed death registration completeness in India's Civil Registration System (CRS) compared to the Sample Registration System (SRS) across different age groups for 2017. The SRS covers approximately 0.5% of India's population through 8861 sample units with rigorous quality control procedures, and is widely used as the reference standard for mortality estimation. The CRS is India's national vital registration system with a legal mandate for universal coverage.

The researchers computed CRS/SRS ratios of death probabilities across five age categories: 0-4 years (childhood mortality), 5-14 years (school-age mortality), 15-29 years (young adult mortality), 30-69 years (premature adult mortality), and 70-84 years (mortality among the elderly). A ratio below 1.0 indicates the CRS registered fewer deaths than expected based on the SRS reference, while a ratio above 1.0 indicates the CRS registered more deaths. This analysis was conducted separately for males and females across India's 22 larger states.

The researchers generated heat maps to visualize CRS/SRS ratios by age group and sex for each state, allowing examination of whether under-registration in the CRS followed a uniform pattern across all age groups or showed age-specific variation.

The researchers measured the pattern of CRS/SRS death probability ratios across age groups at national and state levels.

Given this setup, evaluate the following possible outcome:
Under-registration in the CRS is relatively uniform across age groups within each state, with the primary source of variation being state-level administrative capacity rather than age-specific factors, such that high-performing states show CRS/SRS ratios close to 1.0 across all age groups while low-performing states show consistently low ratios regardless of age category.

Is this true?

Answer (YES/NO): NO